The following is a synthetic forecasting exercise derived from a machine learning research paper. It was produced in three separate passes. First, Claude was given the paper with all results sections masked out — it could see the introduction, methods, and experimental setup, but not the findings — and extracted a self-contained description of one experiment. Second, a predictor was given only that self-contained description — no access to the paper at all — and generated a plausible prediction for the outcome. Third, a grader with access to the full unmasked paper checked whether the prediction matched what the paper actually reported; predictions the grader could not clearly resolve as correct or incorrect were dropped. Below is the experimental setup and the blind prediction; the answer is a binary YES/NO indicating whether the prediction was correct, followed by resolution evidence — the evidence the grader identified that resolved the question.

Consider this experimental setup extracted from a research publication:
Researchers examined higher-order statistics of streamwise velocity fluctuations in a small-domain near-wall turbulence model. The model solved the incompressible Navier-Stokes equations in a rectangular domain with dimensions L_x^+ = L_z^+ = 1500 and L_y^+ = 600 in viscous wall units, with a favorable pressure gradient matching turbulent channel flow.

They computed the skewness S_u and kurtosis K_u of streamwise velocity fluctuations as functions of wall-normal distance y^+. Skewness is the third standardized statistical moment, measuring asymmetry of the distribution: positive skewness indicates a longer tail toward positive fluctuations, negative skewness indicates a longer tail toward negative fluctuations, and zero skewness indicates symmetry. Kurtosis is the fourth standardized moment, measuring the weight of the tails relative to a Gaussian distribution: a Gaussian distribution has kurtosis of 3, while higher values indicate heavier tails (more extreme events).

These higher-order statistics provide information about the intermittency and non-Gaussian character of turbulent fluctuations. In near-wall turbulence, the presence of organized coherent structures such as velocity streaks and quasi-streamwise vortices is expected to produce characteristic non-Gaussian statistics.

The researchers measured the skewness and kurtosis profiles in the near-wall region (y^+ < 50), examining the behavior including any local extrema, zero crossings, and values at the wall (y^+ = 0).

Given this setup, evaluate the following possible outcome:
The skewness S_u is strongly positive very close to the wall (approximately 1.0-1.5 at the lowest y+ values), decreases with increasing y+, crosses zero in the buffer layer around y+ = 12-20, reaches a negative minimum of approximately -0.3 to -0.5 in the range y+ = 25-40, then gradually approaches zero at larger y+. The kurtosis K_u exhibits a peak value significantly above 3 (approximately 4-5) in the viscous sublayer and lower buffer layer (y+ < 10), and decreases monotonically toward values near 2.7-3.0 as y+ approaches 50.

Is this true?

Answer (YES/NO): NO